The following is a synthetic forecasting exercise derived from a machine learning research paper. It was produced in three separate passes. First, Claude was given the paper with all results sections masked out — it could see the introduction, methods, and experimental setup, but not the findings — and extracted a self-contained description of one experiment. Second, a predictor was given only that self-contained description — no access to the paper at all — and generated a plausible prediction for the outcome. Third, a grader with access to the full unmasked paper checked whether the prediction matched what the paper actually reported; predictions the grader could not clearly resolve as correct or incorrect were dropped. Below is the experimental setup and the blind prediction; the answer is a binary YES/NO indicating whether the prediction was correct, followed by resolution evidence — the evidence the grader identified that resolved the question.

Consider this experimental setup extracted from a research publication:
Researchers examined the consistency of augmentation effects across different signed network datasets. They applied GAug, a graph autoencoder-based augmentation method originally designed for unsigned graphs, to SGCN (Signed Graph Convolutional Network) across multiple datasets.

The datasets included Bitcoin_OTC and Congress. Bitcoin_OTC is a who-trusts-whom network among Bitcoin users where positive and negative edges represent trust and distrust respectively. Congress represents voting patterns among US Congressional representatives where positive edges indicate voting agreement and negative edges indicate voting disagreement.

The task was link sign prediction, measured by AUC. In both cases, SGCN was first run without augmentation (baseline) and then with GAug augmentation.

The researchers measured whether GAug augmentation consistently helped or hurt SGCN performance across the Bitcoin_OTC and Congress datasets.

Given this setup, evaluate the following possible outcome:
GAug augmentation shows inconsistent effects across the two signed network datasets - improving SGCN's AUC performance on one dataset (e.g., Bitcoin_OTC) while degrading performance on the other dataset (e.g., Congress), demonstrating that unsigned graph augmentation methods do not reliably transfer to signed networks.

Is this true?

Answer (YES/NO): YES